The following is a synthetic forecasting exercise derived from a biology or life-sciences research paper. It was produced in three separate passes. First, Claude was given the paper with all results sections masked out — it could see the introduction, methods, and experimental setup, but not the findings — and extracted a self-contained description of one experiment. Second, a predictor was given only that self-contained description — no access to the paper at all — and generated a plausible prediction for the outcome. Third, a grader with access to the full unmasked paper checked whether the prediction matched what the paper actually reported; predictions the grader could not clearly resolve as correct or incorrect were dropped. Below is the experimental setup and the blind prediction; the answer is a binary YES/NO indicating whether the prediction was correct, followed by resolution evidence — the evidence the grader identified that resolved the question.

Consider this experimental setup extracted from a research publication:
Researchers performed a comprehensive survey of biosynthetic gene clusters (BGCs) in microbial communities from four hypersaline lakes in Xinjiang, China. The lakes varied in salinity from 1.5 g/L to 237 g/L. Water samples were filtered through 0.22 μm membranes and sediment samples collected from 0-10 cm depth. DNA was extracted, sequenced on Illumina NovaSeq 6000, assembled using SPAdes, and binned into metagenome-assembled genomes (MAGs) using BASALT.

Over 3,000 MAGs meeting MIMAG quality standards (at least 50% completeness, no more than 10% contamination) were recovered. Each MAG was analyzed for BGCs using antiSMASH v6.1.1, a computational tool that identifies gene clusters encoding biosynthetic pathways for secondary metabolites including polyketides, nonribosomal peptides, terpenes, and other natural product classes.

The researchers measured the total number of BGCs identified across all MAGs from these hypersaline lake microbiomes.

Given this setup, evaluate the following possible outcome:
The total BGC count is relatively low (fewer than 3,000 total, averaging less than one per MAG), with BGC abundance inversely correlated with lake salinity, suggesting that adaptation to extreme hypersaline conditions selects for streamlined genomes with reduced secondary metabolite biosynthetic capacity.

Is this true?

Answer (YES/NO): NO